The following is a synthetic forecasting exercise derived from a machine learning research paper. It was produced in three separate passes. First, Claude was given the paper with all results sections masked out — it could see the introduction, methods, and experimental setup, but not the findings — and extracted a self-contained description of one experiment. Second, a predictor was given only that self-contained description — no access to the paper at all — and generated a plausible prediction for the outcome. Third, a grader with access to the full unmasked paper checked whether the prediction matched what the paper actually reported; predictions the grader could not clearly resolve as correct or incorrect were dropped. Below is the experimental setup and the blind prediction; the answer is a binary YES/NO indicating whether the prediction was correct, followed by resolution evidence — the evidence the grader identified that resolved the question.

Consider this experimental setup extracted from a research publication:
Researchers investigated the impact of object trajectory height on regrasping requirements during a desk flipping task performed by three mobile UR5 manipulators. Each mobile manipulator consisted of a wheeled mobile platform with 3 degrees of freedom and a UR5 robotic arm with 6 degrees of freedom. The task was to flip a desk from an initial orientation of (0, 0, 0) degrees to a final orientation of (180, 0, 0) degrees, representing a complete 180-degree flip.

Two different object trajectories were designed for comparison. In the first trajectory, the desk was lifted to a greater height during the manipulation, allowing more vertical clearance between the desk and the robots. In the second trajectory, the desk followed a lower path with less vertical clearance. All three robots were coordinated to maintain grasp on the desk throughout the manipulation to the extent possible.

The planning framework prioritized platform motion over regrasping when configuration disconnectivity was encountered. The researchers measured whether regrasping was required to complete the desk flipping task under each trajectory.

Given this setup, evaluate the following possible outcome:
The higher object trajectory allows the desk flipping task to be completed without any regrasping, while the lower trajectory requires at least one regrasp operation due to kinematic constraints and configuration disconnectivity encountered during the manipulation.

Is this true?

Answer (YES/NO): YES